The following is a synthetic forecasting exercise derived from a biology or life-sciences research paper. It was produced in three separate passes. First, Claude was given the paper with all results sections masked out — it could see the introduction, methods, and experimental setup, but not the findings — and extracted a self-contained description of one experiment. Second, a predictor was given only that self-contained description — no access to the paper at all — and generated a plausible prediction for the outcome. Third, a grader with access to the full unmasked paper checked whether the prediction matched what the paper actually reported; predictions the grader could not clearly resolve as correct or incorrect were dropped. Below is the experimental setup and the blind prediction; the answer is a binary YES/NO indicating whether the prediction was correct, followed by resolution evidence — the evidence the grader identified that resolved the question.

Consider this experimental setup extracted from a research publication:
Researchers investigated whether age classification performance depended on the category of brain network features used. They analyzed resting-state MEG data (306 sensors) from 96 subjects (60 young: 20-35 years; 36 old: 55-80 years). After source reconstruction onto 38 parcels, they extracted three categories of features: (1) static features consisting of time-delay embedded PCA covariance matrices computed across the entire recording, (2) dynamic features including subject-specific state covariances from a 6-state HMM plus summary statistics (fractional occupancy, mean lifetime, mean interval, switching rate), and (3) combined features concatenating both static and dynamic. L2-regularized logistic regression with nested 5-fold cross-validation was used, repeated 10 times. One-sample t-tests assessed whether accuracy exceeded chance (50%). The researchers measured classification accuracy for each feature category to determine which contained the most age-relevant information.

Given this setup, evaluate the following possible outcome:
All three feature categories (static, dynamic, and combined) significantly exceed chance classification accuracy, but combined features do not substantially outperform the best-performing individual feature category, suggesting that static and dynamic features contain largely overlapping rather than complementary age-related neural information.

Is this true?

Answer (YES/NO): YES